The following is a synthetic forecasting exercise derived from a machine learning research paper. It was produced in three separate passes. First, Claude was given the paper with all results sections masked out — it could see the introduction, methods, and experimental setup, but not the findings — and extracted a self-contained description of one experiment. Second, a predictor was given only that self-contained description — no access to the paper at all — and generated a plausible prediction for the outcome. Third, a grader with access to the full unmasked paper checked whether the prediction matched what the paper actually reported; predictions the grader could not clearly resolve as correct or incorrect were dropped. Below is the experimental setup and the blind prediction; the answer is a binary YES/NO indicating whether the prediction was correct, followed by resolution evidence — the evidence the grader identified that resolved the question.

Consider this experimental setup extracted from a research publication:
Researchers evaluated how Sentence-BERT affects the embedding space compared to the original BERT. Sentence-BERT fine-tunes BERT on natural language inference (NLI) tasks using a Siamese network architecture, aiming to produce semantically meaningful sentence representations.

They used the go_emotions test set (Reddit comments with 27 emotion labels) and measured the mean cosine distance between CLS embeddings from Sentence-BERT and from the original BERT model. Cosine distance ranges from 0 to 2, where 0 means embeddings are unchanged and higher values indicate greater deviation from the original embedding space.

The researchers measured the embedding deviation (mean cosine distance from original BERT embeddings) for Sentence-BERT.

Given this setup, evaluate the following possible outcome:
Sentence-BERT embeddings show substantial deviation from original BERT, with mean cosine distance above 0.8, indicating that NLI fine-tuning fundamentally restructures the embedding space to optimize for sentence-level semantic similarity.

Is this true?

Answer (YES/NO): NO